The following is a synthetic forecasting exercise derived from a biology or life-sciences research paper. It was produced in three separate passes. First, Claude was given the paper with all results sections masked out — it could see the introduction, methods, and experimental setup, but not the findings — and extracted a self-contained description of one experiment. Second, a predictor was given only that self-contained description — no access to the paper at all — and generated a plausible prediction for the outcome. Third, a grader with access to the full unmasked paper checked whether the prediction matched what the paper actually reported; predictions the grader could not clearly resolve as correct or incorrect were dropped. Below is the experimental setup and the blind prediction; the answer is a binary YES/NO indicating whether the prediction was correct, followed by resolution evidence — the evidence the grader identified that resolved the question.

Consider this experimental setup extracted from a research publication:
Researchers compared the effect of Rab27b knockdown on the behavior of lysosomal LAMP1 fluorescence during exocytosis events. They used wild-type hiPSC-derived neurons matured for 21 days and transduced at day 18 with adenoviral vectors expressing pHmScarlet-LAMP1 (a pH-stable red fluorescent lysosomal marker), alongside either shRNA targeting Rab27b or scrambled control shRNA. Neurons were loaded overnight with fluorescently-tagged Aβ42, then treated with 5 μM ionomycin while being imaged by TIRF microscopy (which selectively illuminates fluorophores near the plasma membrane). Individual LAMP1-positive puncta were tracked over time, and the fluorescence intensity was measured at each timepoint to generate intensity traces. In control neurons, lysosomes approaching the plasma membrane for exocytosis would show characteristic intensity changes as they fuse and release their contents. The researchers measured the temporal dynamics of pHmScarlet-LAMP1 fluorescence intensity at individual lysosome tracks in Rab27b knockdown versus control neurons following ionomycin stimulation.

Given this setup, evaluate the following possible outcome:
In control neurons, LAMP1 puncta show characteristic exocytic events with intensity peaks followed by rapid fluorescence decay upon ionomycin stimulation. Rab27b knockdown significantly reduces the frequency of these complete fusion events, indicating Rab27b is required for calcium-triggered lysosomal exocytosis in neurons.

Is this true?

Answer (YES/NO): NO